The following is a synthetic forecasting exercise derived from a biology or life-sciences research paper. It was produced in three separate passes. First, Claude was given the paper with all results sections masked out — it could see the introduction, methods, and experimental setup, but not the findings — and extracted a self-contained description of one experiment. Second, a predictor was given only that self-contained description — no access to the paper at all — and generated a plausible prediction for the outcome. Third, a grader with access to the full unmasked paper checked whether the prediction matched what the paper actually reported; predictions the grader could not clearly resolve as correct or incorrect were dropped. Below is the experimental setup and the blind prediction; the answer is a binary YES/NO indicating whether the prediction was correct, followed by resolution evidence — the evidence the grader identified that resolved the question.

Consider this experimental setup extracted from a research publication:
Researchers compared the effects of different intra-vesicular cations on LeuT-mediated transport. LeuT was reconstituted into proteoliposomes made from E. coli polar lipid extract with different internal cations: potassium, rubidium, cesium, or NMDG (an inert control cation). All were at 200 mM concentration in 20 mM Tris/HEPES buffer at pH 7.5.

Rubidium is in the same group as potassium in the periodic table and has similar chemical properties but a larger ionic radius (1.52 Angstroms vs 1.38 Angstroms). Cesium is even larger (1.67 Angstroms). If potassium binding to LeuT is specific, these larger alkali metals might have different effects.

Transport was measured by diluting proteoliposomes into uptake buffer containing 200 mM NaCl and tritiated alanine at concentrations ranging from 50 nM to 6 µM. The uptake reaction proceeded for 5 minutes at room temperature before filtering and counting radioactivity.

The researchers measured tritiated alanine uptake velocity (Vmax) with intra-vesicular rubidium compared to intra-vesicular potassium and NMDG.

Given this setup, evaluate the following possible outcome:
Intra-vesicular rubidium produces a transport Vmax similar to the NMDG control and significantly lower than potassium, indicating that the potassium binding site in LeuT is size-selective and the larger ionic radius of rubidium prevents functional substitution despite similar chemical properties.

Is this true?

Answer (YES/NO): NO